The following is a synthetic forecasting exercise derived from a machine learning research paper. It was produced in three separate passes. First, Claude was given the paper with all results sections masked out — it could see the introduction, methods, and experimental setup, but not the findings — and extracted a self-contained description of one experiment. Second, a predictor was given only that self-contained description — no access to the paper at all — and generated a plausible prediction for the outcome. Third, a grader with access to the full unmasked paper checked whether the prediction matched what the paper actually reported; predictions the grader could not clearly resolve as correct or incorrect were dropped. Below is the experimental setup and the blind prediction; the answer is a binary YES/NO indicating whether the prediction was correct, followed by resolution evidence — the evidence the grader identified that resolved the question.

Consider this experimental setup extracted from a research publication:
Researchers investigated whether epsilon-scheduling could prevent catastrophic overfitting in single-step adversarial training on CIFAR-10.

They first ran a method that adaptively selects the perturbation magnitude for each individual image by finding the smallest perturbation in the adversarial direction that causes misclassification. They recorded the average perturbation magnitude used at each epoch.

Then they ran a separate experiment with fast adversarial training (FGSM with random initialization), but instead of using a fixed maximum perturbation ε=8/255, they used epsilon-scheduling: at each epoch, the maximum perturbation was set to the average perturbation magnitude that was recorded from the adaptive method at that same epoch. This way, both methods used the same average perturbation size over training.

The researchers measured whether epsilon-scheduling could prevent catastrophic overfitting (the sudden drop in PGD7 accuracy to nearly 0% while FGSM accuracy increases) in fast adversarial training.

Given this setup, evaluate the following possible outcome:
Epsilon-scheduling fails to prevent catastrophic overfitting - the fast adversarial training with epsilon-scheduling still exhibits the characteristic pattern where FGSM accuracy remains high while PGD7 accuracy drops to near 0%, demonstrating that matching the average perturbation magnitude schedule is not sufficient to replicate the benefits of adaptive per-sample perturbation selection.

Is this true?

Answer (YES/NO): YES